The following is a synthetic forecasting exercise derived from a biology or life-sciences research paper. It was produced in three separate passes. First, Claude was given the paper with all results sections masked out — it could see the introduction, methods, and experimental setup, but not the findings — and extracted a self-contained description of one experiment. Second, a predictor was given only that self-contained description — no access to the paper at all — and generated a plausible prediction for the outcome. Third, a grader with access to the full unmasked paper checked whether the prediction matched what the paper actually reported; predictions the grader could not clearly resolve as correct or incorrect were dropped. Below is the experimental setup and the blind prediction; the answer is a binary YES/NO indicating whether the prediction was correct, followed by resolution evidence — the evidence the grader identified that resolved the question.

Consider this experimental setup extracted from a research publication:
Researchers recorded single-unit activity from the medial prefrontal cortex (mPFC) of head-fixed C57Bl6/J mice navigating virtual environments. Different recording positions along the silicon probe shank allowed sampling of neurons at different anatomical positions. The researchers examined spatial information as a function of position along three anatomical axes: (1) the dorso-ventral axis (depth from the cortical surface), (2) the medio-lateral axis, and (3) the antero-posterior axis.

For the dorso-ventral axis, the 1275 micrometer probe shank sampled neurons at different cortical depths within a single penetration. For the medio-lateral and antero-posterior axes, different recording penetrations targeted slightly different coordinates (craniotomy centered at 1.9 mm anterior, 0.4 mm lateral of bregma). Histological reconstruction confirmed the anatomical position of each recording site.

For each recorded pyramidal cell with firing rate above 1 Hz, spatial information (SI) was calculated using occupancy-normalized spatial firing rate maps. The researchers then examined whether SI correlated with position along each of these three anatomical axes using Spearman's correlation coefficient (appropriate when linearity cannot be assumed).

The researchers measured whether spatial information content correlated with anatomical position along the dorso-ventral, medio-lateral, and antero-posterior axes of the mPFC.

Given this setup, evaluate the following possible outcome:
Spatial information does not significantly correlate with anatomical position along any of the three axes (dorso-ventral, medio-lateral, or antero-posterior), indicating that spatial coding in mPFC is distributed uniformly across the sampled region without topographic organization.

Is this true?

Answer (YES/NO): NO